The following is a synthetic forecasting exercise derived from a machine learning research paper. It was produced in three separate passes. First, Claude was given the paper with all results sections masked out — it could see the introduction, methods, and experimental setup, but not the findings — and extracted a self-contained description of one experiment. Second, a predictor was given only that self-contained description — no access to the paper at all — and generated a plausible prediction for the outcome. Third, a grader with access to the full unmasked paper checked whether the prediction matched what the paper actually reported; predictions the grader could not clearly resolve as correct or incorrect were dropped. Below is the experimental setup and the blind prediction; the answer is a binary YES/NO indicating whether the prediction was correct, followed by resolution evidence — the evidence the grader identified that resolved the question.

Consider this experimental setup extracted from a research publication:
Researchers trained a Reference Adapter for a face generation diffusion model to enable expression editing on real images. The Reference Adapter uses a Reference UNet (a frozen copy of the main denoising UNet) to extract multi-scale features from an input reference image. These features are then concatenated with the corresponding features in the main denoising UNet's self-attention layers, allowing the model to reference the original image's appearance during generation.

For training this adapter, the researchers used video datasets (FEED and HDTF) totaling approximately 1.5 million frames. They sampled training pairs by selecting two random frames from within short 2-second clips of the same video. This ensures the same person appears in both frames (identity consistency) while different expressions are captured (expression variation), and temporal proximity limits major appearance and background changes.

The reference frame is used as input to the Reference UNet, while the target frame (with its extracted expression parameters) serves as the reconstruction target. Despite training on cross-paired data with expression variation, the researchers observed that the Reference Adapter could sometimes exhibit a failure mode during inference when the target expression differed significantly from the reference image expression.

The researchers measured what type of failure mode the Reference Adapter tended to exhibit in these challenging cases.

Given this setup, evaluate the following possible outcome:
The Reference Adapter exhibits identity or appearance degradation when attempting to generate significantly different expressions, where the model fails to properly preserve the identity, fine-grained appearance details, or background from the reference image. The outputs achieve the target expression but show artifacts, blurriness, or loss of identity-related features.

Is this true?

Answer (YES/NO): NO